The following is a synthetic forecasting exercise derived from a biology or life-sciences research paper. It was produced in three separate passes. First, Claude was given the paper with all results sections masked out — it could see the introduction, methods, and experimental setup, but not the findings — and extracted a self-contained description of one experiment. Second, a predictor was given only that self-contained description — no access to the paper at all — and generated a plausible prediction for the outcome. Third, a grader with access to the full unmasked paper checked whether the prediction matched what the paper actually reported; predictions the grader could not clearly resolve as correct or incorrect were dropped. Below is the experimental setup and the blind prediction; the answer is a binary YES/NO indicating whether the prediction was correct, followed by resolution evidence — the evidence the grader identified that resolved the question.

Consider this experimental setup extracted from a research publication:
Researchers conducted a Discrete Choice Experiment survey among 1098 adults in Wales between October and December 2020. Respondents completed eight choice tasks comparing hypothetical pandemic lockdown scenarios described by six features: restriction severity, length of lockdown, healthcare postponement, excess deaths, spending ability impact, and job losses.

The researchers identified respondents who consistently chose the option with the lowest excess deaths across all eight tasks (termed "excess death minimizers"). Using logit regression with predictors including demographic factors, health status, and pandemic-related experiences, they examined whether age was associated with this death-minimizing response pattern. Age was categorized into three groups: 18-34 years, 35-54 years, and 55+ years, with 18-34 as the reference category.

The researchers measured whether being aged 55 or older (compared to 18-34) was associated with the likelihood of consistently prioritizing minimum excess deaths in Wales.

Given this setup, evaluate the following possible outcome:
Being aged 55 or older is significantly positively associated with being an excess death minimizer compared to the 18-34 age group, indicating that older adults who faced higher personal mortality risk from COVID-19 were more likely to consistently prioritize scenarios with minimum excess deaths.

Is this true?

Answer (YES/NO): NO